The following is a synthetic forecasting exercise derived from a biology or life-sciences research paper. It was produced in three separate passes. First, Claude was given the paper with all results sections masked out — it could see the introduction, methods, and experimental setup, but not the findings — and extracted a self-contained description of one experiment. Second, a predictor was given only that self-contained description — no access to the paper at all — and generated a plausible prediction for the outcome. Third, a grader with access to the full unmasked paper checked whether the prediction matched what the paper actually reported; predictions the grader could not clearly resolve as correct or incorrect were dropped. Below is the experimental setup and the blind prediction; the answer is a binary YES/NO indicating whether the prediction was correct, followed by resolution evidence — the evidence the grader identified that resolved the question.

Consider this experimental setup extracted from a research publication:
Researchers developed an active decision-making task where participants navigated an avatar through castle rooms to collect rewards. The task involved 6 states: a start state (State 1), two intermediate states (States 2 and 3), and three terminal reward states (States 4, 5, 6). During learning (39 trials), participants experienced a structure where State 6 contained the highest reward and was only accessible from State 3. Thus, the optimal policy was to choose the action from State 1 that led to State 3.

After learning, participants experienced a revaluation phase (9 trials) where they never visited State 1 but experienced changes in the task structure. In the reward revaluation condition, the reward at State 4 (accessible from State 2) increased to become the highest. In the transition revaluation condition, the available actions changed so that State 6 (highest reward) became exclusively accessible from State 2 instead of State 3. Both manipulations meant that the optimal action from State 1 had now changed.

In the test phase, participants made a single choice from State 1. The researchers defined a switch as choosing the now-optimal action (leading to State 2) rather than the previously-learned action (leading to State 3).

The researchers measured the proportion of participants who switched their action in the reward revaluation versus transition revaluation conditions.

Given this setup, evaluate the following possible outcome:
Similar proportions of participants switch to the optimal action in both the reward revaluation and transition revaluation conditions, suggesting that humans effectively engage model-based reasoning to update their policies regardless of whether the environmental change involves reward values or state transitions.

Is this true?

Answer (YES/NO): NO